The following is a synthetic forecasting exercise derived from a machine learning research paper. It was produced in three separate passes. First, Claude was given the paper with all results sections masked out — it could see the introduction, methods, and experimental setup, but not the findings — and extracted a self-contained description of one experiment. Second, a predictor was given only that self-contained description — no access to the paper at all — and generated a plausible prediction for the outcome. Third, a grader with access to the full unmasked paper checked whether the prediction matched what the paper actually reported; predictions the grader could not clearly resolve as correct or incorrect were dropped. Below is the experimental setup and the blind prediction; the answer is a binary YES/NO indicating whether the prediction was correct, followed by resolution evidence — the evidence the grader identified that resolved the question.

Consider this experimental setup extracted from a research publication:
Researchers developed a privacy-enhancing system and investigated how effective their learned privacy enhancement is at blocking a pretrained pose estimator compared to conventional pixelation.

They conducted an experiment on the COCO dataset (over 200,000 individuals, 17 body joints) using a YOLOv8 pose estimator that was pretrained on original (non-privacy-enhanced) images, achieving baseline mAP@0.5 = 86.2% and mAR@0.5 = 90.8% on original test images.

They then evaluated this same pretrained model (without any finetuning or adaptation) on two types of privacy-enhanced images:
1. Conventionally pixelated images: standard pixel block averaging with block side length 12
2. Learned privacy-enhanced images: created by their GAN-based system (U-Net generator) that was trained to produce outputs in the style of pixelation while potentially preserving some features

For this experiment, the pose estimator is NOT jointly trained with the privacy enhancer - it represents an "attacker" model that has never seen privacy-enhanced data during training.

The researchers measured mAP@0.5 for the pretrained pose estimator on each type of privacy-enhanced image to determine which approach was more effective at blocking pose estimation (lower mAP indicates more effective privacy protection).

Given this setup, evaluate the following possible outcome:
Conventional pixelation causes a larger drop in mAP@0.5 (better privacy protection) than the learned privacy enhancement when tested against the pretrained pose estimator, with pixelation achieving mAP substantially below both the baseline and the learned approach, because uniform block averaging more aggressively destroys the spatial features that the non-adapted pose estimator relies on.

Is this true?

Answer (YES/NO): NO